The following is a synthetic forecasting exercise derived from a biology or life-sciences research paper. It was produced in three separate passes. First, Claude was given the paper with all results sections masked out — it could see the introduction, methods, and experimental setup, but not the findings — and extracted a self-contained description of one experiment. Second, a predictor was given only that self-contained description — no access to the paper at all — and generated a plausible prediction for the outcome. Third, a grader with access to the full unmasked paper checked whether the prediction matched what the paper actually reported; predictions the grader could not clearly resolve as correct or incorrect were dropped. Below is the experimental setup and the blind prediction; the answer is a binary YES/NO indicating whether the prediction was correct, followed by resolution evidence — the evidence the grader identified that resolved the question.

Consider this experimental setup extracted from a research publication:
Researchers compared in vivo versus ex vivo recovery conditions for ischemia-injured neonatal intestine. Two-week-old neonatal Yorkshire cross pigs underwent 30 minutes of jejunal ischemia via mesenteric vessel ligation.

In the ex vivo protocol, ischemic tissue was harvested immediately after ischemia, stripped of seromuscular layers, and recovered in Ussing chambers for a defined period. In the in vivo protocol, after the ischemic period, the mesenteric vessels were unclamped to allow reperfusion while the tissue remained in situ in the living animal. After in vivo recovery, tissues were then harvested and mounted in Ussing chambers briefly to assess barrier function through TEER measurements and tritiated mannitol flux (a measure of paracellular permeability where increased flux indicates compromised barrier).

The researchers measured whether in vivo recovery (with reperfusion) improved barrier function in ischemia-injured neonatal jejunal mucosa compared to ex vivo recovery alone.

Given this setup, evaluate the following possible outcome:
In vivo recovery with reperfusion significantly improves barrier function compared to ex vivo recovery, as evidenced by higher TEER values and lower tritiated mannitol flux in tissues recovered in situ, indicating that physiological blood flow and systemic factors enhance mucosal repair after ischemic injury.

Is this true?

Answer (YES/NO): NO